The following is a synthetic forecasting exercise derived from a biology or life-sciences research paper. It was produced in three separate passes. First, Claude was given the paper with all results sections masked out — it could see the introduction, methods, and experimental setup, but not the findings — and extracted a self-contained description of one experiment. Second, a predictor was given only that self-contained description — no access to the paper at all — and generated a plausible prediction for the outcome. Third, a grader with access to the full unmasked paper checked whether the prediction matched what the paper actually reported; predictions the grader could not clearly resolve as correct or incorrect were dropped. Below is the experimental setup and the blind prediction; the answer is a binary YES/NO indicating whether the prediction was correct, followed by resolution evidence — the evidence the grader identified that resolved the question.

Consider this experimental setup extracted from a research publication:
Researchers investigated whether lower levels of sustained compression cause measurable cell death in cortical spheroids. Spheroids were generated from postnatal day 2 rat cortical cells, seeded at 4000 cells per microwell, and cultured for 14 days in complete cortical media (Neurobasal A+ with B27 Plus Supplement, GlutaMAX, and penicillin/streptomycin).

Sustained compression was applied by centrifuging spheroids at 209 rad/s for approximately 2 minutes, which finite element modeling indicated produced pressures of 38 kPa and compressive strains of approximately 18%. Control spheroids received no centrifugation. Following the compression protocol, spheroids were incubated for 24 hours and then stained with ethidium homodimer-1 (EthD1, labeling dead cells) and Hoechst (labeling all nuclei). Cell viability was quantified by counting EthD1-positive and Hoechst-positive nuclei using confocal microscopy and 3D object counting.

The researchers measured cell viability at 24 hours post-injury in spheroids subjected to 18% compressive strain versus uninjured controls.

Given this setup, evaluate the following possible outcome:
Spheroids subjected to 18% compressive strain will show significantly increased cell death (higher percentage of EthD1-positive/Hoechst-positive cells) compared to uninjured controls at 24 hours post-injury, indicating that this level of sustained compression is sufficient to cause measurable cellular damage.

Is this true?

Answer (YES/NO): YES